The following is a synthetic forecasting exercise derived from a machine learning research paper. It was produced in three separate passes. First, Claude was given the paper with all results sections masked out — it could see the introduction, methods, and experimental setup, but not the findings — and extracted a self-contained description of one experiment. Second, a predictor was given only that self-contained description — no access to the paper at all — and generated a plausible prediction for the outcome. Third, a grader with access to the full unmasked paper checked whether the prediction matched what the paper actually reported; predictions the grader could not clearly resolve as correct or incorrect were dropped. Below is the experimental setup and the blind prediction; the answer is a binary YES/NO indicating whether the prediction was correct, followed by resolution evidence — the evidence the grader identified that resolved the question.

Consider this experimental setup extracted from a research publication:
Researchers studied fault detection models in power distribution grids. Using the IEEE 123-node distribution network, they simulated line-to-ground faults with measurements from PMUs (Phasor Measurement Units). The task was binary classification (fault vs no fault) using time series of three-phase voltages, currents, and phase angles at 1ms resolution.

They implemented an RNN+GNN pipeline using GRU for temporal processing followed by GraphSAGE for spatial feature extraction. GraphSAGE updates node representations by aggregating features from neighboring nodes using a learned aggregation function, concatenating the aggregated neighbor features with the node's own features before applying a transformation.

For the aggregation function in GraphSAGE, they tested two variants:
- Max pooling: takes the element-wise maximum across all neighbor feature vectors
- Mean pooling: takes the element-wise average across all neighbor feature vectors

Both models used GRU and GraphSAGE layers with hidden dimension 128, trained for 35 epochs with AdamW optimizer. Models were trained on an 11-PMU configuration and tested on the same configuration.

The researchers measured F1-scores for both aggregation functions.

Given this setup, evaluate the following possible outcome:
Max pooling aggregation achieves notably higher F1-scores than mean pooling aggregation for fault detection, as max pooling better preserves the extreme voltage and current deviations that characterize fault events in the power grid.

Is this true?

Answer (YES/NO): NO